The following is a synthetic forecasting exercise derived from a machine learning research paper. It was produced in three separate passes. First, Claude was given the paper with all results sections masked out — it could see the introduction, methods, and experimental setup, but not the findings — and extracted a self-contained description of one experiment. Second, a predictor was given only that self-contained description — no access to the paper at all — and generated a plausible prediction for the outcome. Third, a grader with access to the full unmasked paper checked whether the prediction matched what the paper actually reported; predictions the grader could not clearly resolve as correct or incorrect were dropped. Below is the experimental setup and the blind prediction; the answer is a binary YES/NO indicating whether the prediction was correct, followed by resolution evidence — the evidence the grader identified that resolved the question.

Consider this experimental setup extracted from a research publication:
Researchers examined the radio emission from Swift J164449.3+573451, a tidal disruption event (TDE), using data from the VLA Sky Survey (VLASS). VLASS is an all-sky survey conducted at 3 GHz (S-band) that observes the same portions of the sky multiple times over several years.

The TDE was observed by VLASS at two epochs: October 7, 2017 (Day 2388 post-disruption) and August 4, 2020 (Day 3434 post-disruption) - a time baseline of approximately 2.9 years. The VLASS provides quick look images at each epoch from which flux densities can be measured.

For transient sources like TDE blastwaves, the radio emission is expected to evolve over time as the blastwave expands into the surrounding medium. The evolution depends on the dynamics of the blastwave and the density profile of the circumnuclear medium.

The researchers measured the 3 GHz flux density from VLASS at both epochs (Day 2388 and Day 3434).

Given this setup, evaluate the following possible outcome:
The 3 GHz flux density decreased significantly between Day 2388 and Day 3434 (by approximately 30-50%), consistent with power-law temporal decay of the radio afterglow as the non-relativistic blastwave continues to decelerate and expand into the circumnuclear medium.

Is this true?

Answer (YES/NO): NO